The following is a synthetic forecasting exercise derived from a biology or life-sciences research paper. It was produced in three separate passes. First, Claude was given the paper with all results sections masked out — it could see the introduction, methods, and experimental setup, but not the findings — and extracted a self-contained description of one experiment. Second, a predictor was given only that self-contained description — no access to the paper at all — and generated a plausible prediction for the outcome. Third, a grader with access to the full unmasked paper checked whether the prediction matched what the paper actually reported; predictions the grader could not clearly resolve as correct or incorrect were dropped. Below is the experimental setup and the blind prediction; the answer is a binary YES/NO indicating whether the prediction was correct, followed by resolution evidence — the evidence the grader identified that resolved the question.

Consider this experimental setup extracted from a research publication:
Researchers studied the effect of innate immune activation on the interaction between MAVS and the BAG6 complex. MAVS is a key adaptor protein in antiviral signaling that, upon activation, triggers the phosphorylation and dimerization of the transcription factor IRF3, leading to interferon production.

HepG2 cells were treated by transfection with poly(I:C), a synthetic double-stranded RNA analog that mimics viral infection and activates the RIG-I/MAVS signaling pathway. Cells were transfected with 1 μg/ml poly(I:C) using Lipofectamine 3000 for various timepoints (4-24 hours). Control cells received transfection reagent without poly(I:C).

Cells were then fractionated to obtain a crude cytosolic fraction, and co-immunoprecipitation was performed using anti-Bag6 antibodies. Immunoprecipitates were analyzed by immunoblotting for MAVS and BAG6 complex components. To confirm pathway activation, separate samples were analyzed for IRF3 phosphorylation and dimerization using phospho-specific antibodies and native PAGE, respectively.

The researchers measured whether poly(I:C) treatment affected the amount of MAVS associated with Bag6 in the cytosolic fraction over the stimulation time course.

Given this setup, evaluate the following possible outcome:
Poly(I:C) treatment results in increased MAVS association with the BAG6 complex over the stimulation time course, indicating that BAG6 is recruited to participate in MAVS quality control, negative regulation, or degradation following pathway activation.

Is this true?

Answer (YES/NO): NO